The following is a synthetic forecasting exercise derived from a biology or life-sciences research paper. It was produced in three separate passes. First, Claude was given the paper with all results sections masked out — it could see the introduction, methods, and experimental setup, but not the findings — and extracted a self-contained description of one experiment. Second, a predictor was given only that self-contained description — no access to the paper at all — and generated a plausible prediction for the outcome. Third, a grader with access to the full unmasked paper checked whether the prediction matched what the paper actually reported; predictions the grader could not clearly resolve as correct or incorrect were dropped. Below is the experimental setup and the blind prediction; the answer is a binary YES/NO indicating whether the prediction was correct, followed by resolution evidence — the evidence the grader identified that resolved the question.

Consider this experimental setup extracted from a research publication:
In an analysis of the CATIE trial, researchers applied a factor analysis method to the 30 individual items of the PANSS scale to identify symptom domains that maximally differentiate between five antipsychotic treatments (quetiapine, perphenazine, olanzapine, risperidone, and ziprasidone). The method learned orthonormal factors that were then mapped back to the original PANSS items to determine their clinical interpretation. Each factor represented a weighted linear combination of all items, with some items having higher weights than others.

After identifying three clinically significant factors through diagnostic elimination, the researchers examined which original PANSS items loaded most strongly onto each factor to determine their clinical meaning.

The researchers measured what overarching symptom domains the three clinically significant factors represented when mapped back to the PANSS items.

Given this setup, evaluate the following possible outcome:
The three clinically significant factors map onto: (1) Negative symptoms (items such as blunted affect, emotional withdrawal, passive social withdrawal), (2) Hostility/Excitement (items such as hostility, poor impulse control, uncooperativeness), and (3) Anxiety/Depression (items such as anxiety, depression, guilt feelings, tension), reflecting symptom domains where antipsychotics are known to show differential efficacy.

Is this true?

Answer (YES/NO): YES